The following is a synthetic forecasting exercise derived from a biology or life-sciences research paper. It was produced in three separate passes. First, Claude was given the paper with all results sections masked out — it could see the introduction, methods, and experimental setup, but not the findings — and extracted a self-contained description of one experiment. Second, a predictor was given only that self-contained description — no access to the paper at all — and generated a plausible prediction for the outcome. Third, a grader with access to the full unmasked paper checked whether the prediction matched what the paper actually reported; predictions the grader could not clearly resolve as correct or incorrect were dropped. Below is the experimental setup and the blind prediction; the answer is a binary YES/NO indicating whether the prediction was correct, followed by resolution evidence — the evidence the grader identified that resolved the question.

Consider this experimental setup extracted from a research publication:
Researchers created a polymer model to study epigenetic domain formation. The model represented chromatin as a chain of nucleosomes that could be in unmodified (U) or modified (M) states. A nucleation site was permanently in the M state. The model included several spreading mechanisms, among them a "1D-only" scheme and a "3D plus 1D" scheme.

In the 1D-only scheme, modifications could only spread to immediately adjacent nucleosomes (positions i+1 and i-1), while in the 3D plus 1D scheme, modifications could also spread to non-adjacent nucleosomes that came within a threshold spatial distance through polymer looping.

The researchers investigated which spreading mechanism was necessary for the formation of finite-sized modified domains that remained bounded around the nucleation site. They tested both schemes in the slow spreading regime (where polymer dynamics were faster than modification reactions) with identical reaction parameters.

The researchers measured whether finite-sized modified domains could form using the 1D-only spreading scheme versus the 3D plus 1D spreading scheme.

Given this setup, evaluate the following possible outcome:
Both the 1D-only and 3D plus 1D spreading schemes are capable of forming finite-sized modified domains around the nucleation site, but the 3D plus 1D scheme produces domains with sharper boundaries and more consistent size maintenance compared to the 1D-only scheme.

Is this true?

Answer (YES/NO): NO